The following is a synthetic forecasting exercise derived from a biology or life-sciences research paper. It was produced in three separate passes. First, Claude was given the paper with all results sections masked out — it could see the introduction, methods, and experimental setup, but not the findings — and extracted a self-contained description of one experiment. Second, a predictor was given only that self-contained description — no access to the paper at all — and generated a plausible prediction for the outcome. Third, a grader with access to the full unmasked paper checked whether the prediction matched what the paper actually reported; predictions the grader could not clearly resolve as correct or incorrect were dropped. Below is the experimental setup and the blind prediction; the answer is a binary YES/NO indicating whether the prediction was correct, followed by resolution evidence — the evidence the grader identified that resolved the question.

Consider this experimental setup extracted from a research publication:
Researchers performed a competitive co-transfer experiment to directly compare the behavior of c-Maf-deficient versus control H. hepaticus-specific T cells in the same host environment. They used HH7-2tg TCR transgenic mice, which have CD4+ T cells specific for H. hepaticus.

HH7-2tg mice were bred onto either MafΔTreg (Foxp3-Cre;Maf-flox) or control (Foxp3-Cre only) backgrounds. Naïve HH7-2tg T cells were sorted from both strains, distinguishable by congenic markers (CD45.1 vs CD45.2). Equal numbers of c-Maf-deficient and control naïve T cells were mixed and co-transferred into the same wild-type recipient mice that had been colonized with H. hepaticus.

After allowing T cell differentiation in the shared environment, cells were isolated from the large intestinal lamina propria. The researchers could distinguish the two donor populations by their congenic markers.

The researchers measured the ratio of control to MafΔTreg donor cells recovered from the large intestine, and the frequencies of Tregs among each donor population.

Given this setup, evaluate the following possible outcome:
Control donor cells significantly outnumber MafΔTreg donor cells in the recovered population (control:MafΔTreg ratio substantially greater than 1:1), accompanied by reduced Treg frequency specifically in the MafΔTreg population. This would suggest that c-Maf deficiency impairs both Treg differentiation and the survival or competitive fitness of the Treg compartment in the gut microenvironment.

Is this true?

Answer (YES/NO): YES